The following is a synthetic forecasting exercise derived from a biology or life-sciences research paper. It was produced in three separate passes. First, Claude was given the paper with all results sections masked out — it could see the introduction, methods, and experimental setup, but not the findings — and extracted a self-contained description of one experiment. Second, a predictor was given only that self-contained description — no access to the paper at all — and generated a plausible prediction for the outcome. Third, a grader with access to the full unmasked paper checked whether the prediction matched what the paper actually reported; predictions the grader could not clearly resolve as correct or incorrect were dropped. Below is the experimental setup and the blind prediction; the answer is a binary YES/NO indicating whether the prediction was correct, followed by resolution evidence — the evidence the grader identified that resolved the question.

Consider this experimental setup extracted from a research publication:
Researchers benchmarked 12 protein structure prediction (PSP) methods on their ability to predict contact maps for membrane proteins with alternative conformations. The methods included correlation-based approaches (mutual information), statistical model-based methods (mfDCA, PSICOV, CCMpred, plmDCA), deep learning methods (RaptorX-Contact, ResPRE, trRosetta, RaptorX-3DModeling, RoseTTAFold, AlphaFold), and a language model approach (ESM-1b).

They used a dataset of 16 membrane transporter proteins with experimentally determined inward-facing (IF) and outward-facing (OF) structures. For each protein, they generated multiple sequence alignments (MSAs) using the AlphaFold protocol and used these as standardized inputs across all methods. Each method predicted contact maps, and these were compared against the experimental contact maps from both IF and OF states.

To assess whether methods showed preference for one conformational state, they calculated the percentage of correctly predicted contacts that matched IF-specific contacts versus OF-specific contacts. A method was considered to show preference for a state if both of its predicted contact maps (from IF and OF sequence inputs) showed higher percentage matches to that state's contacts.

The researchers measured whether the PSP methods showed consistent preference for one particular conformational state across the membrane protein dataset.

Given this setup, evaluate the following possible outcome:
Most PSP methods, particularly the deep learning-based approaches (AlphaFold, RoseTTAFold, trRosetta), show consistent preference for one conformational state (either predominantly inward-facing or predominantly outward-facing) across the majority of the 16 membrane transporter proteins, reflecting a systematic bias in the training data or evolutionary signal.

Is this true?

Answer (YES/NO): YES